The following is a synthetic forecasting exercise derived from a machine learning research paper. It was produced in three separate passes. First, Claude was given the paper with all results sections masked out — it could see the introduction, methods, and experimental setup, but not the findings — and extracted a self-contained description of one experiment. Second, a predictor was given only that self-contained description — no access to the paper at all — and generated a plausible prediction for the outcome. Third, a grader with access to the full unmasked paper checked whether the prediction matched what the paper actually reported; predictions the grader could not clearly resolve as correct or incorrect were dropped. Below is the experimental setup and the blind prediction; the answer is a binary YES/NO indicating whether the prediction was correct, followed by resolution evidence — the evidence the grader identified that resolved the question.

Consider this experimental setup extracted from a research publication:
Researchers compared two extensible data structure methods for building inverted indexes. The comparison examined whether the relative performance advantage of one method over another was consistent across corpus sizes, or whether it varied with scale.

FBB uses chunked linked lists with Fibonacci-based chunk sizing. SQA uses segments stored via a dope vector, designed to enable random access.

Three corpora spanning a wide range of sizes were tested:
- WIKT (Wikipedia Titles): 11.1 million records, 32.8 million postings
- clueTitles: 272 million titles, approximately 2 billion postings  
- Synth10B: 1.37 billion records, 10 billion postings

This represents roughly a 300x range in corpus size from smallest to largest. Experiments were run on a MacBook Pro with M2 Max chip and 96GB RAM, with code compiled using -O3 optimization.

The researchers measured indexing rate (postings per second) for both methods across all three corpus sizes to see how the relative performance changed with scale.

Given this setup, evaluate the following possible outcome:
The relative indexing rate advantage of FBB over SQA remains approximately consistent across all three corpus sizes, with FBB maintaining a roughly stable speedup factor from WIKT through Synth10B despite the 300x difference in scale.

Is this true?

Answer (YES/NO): NO